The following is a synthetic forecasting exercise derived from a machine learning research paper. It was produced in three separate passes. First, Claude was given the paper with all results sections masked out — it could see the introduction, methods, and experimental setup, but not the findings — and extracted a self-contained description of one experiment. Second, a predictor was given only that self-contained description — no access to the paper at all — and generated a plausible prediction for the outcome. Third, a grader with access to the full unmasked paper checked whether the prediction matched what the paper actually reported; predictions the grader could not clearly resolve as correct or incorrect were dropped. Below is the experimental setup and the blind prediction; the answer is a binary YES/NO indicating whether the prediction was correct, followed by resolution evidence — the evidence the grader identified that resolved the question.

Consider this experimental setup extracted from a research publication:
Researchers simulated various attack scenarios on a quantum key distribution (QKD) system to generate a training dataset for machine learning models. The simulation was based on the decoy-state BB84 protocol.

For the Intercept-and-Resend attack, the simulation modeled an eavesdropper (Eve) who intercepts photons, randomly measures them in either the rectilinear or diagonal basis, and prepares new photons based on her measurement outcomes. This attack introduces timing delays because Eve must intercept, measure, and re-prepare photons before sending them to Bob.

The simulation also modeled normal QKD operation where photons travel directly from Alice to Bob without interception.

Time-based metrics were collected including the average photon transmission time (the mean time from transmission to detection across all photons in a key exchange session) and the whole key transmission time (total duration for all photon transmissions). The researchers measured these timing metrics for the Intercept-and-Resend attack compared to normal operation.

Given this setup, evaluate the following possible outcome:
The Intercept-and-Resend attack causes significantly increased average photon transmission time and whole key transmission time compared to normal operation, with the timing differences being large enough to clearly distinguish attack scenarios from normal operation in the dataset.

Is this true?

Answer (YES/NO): YES